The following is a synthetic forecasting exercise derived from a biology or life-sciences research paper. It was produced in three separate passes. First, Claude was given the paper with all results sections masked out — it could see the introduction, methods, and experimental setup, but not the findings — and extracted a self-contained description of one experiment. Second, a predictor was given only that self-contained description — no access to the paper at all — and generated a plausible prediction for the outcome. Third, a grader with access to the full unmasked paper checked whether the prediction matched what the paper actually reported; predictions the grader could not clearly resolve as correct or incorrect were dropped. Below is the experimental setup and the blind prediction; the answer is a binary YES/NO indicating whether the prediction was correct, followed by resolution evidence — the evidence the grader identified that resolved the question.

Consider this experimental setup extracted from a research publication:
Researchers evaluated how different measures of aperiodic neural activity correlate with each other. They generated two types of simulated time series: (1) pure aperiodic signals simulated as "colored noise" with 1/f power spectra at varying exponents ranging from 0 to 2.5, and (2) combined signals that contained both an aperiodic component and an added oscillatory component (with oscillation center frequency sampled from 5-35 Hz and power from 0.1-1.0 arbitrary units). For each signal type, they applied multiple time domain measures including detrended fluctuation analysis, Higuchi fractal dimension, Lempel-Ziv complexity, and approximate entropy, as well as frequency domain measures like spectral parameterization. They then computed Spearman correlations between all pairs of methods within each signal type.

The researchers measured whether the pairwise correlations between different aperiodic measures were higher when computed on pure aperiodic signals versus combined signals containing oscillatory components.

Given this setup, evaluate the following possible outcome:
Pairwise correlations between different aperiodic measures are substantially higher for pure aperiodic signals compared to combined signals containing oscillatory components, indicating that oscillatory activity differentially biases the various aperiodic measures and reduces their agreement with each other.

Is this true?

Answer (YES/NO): YES